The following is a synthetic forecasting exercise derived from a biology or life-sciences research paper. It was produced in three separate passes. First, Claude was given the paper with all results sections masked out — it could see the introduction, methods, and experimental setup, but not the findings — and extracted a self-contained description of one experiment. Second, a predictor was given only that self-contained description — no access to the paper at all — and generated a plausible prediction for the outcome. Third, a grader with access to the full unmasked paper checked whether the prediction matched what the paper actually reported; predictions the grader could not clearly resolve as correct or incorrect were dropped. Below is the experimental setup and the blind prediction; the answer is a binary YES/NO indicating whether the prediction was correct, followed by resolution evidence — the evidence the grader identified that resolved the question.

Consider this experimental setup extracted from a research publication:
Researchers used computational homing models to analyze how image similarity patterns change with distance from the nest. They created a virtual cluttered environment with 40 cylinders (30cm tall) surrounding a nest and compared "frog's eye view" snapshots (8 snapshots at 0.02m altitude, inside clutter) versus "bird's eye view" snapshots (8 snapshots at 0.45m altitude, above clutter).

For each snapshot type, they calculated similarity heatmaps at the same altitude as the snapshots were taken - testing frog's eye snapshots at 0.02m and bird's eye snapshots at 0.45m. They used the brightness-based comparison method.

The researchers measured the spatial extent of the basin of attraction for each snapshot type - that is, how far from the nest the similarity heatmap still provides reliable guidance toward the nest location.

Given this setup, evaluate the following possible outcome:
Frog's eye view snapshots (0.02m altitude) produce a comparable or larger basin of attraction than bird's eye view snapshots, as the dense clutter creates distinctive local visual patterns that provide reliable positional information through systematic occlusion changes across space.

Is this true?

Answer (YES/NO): NO